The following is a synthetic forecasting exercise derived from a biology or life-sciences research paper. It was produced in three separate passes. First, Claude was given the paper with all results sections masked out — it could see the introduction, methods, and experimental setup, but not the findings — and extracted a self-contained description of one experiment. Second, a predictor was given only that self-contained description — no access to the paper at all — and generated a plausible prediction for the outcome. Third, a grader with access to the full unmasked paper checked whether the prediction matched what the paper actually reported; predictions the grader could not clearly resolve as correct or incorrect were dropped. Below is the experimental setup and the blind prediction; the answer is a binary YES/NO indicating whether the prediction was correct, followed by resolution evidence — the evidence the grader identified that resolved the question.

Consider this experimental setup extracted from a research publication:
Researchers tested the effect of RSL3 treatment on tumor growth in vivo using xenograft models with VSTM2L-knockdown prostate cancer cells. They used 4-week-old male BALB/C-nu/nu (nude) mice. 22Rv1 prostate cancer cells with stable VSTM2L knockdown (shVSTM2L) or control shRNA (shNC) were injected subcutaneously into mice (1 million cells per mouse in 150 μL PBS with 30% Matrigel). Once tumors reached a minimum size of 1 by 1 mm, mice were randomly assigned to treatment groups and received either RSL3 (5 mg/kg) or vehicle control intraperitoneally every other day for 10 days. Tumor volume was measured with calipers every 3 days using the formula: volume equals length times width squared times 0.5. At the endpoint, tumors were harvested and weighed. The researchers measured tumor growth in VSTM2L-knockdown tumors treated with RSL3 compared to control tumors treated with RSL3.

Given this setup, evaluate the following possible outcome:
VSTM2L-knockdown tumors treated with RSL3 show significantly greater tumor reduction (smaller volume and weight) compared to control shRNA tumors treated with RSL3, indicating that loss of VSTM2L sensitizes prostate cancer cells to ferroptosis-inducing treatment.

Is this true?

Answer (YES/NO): YES